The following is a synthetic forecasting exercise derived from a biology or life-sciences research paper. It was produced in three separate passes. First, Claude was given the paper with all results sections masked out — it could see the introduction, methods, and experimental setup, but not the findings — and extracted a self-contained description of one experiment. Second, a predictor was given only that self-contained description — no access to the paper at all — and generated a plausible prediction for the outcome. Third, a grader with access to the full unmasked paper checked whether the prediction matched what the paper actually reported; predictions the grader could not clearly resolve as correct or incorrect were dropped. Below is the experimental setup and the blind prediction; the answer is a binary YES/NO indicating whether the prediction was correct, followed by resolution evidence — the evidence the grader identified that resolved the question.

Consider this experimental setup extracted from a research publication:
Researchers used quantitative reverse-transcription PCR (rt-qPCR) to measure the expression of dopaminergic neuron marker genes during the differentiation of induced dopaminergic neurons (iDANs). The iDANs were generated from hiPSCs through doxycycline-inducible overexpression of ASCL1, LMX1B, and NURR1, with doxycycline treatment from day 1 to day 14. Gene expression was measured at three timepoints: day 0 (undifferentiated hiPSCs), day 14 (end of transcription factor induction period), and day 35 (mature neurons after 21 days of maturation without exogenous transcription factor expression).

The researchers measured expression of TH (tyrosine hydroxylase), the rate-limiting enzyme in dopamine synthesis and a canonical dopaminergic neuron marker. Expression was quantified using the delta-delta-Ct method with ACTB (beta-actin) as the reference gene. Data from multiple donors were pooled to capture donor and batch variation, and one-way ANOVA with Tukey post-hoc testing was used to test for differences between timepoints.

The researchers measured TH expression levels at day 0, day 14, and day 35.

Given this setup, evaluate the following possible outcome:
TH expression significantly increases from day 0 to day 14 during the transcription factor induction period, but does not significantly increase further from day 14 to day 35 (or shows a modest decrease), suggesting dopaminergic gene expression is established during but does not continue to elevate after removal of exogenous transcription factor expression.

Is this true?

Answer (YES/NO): NO